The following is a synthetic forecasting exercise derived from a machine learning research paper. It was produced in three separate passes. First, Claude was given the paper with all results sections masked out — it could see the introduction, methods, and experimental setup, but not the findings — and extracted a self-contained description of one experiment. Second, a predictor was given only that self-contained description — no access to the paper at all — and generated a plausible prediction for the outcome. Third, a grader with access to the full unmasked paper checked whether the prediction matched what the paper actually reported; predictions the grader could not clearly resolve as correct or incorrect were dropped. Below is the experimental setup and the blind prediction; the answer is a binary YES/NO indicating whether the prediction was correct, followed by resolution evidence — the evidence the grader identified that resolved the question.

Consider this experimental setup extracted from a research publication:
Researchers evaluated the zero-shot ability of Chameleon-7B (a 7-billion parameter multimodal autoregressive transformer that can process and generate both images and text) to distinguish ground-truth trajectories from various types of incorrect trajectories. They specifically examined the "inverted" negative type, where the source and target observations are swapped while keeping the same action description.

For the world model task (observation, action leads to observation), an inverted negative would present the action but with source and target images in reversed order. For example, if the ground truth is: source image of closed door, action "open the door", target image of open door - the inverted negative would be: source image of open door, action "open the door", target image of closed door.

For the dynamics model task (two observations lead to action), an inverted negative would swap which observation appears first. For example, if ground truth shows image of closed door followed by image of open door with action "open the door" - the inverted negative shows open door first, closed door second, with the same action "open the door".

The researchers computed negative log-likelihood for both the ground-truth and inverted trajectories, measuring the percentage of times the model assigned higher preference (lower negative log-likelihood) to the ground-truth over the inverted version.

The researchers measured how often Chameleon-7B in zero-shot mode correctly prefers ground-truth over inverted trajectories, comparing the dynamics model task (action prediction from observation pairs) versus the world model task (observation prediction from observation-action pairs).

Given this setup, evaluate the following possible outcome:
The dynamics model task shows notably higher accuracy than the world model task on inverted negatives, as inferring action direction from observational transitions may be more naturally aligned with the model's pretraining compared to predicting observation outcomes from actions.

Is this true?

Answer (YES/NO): NO